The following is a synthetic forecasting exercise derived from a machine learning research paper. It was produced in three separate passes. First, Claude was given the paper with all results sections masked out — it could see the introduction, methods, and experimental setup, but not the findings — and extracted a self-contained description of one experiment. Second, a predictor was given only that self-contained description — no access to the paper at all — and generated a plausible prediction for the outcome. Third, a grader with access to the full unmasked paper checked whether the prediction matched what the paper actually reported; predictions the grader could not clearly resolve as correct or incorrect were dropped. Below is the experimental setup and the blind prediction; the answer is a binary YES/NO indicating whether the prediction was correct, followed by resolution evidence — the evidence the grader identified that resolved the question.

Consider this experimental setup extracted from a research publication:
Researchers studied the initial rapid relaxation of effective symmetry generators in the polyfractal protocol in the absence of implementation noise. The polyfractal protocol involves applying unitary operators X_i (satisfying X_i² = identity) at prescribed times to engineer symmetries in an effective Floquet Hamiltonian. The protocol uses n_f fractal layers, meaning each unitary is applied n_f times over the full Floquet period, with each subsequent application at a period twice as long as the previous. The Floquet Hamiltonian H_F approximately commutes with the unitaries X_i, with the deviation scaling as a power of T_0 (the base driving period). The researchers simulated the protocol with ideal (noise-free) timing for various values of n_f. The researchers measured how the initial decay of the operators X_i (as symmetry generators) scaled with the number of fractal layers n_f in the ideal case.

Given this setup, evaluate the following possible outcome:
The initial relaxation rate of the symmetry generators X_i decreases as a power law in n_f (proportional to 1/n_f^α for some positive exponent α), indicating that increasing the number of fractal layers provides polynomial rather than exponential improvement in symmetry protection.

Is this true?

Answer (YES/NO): NO